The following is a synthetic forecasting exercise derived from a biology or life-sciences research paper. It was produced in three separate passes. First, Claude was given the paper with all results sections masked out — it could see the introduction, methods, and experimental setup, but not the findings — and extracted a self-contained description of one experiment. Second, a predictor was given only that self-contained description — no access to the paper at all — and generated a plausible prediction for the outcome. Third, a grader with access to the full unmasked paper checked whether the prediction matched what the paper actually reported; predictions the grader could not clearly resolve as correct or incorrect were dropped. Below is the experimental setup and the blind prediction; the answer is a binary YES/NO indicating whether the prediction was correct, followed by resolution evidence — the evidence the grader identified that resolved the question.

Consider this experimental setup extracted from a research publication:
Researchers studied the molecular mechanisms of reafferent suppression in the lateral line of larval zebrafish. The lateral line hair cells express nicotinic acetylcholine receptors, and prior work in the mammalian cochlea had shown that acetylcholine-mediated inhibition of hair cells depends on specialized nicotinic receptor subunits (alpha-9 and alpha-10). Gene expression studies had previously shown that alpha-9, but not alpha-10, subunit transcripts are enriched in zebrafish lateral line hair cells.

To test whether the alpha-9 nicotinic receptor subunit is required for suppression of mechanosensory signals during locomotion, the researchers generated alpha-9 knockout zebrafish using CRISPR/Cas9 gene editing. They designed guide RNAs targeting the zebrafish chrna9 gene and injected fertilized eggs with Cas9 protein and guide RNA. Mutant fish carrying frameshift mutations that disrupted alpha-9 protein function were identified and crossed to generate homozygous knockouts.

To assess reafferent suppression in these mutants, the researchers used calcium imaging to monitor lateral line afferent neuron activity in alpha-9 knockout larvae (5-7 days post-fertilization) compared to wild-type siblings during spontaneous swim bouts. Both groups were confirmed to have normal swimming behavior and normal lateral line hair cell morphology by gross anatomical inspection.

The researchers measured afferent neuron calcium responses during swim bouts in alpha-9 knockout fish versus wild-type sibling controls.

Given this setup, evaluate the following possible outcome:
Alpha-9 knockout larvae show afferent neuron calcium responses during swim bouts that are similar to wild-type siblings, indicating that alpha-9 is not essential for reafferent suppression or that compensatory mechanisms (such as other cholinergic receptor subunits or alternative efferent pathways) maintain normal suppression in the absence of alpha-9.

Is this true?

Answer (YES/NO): NO